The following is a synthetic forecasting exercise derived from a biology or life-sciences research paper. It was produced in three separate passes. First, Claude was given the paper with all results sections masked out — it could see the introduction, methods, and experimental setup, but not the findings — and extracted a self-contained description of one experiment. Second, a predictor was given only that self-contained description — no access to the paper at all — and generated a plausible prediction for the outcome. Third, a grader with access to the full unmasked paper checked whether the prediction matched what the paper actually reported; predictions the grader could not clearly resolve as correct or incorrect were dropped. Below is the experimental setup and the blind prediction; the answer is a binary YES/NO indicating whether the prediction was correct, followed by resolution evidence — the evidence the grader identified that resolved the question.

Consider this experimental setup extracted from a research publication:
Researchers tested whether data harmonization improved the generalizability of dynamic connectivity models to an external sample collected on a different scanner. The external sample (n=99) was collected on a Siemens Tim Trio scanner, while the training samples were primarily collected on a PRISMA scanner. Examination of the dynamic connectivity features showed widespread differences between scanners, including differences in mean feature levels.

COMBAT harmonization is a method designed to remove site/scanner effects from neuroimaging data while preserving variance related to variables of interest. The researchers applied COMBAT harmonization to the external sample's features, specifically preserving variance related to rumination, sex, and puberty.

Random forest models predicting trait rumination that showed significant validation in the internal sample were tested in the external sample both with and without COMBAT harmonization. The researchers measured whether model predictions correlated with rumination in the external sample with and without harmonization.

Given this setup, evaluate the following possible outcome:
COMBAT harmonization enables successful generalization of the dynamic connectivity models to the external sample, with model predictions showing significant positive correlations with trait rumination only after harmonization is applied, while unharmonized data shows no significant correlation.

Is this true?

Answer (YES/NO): NO